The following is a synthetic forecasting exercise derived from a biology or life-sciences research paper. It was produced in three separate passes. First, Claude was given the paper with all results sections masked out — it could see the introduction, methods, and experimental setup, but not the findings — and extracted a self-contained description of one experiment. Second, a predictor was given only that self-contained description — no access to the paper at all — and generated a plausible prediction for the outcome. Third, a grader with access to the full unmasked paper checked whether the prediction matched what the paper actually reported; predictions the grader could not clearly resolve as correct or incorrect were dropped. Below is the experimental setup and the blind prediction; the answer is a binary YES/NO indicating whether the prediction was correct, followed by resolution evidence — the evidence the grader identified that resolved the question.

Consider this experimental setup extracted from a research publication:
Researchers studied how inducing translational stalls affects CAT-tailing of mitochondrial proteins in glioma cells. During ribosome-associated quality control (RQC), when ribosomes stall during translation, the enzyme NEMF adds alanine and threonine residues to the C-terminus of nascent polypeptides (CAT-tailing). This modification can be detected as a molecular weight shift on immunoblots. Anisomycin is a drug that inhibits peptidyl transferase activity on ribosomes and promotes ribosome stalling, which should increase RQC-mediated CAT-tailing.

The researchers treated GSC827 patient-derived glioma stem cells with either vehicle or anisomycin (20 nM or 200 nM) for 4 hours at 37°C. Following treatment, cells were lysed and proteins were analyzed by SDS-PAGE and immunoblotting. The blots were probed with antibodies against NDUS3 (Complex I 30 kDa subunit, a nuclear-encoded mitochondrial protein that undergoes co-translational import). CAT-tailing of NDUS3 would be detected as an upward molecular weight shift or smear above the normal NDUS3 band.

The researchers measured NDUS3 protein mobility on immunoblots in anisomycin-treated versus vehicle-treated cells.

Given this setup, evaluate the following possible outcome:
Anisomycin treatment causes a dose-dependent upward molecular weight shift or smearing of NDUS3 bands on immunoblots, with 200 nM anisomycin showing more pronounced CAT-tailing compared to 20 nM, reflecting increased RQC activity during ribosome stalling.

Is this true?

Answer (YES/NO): NO